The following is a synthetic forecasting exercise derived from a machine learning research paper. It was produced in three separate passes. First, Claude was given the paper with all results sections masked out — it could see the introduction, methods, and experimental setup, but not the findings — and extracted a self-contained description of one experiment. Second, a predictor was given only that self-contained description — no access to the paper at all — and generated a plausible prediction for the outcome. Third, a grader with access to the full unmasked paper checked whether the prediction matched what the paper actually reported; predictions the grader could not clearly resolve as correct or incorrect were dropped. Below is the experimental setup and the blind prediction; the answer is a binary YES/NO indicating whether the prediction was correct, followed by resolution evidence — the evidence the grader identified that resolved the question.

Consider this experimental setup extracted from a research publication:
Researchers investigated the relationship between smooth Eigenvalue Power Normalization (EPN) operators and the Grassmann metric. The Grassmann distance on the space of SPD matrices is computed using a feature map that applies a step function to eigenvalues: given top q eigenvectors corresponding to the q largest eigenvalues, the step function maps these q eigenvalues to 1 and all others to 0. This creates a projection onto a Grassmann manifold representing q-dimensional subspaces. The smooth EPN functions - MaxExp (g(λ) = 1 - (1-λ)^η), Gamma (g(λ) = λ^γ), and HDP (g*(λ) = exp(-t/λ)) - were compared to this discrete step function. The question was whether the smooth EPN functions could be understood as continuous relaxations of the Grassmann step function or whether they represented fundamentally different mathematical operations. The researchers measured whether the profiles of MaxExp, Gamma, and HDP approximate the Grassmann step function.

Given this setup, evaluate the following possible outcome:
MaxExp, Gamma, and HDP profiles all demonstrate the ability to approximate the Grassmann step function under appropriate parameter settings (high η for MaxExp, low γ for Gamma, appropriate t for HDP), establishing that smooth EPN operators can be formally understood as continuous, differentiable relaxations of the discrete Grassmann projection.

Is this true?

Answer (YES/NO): YES